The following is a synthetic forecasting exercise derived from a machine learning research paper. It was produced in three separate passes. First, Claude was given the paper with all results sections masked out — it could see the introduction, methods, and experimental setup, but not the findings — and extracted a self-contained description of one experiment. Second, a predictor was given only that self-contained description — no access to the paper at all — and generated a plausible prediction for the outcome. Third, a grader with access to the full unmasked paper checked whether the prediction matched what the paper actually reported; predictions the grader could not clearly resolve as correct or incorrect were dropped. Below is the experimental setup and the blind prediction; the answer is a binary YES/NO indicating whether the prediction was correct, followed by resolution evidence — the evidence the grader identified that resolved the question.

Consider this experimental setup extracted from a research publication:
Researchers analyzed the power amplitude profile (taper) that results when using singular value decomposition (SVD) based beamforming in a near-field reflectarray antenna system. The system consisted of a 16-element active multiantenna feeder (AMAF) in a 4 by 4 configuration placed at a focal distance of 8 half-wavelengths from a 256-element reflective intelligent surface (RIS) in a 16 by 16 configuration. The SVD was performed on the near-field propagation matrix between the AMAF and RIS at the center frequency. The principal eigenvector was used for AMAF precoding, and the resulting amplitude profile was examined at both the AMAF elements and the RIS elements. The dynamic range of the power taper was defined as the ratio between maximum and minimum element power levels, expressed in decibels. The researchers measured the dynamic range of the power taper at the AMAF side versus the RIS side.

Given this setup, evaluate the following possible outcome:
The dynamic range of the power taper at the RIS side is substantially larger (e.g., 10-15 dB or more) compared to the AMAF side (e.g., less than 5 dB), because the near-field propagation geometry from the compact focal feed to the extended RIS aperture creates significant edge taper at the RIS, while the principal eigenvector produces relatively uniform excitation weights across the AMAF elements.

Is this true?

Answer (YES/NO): NO